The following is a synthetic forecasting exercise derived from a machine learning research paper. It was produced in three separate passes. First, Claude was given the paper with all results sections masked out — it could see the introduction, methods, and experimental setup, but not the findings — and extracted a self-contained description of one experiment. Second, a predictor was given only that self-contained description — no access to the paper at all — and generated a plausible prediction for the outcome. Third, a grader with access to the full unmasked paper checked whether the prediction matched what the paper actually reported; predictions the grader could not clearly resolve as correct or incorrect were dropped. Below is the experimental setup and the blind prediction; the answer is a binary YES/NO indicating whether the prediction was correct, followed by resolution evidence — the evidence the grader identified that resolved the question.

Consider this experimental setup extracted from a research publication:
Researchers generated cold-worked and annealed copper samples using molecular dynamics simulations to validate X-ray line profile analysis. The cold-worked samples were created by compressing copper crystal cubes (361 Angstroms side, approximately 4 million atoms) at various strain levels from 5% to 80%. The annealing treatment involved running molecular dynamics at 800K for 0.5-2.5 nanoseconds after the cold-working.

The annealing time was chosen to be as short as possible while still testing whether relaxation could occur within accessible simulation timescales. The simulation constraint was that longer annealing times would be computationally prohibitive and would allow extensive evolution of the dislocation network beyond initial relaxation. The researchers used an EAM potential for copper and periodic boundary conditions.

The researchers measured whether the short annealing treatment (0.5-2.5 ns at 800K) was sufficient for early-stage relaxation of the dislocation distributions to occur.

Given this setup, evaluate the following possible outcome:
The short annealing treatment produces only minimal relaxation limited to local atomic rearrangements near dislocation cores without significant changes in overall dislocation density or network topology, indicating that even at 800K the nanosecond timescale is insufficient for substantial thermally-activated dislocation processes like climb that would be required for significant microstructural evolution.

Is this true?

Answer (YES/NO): NO